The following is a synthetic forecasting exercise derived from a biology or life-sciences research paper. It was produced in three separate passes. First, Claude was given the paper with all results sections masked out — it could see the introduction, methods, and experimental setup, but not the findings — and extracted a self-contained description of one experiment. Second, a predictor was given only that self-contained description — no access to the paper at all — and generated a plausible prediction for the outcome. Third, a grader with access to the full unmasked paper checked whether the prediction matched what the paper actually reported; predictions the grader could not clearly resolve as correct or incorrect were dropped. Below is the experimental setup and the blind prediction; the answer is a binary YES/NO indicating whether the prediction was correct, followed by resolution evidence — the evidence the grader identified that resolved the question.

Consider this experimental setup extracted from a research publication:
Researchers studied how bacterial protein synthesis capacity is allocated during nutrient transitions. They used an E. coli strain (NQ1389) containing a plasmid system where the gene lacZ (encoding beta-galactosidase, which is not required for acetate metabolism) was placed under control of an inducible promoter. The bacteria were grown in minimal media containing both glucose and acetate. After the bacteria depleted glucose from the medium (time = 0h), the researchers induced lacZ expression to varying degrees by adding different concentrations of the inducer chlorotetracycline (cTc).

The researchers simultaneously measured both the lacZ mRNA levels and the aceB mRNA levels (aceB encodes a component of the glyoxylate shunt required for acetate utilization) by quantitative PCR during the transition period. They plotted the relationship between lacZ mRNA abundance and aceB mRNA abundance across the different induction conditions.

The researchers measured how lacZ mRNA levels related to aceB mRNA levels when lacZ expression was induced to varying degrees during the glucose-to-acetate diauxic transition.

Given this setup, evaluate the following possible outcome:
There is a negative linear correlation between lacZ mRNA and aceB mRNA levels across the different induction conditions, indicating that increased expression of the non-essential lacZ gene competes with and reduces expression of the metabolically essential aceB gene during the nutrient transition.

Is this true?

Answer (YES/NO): YES